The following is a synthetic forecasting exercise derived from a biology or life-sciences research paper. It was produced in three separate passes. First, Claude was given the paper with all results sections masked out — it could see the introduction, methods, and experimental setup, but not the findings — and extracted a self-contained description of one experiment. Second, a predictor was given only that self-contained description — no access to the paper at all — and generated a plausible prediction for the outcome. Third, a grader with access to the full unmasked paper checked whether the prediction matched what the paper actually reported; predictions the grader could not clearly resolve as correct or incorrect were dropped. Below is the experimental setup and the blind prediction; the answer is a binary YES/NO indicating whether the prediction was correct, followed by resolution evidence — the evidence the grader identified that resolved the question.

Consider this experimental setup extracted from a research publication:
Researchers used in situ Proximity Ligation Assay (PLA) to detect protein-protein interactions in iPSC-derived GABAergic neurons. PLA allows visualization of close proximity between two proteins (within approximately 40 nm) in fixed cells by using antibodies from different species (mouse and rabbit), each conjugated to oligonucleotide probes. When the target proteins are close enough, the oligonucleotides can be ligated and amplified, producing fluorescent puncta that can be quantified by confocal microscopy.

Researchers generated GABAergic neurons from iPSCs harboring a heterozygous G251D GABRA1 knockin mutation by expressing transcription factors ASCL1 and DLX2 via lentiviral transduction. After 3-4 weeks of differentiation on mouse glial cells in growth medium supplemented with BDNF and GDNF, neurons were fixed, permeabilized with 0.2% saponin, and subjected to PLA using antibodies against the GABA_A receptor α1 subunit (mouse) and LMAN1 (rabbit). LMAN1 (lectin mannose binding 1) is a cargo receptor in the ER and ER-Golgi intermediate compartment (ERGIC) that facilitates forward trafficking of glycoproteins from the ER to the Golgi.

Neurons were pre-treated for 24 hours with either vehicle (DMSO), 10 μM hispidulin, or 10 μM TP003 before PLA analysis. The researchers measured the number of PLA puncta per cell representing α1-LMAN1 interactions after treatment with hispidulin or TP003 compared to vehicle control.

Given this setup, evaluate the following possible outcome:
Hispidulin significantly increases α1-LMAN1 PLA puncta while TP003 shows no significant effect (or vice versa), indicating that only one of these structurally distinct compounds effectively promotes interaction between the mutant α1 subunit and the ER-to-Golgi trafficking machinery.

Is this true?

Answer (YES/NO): NO